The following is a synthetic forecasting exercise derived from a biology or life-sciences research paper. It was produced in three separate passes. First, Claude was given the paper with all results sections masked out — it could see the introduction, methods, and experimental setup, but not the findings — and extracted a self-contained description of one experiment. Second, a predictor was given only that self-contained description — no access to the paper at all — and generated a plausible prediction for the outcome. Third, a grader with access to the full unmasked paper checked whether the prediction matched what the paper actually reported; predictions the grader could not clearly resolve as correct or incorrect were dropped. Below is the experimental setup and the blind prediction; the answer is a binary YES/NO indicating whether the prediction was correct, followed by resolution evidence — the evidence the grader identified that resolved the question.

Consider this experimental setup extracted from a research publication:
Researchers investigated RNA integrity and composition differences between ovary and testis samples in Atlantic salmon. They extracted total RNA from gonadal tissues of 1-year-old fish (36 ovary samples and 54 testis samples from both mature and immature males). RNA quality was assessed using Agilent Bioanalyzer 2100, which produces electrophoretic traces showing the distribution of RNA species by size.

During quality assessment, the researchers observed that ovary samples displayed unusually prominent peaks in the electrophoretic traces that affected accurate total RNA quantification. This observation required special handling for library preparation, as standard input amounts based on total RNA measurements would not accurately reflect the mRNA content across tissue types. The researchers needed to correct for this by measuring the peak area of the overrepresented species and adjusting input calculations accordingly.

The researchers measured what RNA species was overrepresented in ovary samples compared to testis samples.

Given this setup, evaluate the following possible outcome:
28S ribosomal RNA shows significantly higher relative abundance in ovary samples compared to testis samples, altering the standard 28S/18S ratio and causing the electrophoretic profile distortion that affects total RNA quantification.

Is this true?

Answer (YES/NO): NO